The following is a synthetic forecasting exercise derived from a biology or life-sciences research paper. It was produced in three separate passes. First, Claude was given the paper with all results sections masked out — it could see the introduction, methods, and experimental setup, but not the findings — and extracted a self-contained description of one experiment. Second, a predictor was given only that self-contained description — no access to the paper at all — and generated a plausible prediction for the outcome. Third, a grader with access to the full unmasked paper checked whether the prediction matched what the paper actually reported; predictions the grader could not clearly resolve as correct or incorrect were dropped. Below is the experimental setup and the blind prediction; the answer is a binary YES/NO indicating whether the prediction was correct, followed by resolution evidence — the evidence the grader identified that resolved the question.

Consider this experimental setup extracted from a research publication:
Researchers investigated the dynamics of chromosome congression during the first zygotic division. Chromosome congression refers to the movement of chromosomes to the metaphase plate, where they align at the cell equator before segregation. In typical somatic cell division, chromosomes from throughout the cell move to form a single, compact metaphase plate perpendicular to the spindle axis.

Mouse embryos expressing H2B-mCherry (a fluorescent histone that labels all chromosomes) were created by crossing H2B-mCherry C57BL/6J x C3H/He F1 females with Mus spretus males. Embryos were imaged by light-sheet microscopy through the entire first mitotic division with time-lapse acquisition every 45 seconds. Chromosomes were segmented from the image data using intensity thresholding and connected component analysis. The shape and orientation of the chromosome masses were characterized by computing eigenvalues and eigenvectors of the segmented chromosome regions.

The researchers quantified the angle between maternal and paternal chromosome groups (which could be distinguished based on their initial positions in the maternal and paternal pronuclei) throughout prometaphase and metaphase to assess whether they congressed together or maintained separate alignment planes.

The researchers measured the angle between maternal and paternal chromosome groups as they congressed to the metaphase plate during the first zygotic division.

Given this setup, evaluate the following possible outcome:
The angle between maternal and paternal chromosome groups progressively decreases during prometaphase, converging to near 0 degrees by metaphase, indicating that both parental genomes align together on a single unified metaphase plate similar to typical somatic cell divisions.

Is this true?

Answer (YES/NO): NO